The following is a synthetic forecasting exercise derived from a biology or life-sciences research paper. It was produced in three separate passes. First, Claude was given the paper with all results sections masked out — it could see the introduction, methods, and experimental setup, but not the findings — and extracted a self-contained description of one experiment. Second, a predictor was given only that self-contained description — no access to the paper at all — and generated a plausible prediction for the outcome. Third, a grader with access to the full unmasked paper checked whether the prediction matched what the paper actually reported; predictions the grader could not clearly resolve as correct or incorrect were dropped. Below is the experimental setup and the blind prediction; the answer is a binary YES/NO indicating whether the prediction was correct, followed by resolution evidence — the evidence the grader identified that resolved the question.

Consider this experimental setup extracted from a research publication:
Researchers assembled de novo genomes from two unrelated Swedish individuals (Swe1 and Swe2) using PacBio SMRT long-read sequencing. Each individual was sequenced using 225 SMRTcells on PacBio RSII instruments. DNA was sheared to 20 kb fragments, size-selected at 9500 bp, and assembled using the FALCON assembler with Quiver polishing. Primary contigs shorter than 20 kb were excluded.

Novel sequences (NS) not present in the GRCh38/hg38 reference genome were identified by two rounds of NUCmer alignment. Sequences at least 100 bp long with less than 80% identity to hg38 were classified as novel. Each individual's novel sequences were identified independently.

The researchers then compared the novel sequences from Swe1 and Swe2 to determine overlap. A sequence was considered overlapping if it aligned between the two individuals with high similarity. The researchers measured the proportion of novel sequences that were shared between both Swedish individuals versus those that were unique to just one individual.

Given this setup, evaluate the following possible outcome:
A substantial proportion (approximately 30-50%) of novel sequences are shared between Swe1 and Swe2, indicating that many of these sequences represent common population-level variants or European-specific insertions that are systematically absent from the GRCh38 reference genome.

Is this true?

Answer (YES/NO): NO